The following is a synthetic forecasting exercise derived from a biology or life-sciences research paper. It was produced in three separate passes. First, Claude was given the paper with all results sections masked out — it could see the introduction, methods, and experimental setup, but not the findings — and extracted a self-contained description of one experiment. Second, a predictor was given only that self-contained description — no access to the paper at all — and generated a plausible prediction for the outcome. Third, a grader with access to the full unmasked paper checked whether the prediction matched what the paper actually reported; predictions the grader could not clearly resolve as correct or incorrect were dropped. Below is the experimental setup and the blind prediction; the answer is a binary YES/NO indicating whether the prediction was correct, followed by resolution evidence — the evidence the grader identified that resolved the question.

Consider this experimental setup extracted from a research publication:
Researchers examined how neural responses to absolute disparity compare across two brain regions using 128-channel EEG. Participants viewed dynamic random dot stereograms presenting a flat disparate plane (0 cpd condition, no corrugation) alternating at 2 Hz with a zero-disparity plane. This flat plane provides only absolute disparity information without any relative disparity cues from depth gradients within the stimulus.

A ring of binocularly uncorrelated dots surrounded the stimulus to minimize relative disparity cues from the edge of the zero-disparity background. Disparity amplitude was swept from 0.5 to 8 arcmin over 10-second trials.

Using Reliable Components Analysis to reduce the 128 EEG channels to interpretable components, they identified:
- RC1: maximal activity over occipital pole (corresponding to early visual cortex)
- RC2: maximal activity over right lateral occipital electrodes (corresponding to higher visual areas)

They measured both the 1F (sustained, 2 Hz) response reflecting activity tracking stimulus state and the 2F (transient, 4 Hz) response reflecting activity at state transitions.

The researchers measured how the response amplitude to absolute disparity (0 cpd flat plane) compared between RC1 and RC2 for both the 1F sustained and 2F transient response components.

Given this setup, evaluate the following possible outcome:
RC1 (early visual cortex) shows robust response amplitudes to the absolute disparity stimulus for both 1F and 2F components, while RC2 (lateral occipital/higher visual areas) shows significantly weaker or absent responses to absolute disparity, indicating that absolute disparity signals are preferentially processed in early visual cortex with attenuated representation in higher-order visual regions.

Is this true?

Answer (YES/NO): NO